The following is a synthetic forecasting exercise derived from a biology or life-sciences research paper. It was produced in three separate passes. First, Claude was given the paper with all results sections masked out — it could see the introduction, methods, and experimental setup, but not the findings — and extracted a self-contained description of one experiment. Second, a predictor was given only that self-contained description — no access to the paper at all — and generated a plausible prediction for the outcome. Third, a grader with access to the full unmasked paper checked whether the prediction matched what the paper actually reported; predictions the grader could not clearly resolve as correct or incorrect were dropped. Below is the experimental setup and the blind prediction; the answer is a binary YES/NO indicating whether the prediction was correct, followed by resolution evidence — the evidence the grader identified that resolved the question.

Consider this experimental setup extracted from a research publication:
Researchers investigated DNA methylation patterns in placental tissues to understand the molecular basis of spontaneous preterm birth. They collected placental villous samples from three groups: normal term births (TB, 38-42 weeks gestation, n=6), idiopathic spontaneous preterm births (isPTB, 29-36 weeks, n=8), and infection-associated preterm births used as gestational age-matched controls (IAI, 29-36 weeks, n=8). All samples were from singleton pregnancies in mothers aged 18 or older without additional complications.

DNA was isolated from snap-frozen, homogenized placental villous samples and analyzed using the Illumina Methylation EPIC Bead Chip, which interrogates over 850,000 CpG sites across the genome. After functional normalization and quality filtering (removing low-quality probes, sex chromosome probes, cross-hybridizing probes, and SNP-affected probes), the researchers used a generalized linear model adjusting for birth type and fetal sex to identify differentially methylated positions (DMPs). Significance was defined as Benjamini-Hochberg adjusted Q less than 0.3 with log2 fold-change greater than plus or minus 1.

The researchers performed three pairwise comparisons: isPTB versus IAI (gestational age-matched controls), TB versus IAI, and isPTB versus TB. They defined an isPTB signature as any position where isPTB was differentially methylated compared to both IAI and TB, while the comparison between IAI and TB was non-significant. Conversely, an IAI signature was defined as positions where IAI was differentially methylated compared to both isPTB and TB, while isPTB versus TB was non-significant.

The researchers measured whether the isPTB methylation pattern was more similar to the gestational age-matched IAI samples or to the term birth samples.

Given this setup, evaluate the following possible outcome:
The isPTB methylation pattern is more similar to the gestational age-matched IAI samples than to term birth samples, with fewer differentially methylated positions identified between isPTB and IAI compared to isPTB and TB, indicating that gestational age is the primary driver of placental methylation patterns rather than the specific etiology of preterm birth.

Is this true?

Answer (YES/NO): NO